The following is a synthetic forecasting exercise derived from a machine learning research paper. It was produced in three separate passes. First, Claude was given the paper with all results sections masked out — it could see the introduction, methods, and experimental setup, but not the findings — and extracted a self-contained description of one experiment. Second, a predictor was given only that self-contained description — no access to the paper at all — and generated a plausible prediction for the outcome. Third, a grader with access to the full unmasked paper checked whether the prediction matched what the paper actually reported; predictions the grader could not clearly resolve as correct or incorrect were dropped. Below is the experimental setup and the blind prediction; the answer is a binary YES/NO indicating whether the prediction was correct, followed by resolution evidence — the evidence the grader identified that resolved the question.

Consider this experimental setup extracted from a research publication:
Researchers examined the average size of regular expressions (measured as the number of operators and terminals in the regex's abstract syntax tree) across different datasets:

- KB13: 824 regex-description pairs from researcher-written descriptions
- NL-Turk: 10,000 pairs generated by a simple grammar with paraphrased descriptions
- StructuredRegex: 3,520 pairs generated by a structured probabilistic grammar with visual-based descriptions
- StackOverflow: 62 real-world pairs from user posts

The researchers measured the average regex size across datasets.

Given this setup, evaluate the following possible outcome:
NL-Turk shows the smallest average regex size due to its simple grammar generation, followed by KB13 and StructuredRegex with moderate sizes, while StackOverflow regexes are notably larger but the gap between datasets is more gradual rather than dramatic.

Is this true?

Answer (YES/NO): NO